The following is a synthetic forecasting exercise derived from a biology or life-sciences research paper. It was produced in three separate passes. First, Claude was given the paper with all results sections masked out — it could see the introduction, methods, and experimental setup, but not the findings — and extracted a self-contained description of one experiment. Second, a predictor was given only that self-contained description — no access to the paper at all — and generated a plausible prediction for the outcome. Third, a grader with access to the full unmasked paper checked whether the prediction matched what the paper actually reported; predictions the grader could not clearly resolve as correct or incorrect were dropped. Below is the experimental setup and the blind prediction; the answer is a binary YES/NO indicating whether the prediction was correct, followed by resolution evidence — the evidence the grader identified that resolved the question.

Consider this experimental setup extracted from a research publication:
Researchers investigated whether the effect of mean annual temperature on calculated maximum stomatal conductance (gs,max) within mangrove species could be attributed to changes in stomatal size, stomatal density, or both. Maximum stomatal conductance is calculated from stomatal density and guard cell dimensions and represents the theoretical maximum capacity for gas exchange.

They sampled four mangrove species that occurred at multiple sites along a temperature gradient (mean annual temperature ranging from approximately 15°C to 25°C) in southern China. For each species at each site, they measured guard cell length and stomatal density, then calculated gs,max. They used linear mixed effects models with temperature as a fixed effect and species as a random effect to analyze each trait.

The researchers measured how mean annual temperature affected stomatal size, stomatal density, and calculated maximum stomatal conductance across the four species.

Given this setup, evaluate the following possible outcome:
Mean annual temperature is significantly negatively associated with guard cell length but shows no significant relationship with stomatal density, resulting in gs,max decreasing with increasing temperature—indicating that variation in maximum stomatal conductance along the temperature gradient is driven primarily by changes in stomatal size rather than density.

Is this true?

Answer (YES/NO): NO